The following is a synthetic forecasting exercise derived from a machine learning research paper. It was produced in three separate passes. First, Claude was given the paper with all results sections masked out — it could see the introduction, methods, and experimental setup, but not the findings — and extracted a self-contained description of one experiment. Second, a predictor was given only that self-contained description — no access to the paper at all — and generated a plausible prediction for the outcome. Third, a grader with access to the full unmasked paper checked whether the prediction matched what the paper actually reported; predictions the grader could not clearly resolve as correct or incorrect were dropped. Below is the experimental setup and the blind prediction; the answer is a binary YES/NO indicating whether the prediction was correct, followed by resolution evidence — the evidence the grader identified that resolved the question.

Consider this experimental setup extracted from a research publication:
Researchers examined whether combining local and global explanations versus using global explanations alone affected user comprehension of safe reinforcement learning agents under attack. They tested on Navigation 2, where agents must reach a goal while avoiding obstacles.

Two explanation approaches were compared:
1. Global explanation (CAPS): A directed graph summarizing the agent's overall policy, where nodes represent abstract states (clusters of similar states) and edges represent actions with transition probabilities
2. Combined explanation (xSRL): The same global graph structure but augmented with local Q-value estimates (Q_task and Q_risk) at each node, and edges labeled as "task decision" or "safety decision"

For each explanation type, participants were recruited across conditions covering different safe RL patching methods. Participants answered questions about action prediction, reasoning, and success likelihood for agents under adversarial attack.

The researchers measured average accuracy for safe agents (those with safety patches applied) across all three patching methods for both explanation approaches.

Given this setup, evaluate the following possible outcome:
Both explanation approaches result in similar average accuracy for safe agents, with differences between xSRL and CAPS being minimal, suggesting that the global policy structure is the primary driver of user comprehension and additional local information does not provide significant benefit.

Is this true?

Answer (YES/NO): NO